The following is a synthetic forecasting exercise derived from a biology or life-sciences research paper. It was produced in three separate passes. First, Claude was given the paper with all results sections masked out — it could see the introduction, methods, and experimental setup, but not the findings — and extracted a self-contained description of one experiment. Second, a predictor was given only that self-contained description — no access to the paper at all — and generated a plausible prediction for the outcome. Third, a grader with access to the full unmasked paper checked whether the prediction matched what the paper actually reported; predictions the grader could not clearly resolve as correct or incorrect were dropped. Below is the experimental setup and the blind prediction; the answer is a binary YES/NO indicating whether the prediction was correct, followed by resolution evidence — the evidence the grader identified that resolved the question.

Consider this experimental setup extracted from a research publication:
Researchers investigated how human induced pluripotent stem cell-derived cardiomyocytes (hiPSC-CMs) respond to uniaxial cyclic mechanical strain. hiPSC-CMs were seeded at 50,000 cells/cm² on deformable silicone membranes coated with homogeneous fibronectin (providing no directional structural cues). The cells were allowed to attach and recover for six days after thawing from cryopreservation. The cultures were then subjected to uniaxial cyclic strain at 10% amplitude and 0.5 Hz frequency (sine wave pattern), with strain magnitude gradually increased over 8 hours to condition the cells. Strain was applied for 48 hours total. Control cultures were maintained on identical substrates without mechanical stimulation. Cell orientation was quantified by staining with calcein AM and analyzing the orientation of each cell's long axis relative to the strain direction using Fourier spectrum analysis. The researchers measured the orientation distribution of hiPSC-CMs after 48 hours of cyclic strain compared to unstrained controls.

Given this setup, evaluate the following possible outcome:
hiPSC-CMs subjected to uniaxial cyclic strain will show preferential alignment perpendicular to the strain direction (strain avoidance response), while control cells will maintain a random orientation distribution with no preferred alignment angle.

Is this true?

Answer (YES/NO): NO